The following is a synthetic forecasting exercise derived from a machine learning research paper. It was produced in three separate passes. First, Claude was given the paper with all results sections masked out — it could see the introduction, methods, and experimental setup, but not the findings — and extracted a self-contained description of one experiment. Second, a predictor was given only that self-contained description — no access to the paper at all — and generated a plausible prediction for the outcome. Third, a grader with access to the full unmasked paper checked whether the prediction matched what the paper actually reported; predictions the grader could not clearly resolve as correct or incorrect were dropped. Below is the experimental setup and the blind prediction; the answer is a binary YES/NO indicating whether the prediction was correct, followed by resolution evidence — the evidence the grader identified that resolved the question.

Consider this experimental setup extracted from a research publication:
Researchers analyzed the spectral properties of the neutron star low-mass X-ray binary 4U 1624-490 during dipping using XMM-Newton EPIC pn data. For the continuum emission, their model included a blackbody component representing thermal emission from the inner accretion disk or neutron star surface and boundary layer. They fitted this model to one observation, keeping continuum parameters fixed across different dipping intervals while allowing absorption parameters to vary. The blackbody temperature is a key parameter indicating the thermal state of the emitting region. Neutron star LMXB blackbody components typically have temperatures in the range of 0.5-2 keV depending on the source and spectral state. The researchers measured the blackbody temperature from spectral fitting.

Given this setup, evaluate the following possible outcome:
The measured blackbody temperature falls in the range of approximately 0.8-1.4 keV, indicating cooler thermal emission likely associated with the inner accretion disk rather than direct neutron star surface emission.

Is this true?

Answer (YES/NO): NO